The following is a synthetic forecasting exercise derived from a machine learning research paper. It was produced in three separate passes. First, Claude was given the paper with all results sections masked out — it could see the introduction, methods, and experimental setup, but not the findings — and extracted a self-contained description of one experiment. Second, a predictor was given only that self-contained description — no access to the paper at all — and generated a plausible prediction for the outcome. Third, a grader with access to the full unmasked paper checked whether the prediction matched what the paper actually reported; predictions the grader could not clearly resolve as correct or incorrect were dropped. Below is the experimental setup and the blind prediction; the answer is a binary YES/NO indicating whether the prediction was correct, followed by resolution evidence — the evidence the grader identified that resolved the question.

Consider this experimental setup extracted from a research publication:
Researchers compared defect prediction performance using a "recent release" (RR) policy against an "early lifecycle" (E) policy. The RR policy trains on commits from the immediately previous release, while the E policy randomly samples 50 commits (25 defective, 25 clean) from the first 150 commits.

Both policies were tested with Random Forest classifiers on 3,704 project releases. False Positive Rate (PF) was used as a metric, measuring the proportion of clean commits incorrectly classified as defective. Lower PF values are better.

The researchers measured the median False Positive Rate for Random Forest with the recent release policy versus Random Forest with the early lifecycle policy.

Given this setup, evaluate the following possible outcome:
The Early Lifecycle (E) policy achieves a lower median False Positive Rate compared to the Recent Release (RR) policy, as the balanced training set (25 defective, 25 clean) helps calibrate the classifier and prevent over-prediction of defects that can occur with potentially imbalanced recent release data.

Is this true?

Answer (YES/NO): NO